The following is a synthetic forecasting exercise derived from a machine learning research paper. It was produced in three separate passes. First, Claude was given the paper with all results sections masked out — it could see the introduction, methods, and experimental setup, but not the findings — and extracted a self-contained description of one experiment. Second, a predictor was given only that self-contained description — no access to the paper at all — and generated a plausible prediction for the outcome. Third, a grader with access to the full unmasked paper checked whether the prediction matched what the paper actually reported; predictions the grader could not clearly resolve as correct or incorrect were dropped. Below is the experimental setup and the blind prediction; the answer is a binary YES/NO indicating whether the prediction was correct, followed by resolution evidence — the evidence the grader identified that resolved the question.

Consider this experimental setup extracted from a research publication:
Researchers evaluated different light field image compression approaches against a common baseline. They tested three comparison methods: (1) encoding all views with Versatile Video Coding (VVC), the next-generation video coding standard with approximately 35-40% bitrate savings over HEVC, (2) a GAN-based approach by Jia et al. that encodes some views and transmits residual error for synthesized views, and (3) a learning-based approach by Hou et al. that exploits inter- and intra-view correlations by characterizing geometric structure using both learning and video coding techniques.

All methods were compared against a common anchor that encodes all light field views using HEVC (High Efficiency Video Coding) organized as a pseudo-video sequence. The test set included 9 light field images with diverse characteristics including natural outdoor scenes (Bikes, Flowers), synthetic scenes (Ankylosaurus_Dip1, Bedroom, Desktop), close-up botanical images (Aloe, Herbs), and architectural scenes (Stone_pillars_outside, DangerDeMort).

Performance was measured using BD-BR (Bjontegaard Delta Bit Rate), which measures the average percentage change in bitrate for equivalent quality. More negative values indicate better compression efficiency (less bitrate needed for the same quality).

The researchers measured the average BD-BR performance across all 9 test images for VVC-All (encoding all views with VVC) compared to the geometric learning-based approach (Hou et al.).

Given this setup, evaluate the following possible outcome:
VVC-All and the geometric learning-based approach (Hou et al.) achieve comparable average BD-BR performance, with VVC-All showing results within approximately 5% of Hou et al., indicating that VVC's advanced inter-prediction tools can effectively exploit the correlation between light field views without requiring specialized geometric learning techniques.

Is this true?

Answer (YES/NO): NO